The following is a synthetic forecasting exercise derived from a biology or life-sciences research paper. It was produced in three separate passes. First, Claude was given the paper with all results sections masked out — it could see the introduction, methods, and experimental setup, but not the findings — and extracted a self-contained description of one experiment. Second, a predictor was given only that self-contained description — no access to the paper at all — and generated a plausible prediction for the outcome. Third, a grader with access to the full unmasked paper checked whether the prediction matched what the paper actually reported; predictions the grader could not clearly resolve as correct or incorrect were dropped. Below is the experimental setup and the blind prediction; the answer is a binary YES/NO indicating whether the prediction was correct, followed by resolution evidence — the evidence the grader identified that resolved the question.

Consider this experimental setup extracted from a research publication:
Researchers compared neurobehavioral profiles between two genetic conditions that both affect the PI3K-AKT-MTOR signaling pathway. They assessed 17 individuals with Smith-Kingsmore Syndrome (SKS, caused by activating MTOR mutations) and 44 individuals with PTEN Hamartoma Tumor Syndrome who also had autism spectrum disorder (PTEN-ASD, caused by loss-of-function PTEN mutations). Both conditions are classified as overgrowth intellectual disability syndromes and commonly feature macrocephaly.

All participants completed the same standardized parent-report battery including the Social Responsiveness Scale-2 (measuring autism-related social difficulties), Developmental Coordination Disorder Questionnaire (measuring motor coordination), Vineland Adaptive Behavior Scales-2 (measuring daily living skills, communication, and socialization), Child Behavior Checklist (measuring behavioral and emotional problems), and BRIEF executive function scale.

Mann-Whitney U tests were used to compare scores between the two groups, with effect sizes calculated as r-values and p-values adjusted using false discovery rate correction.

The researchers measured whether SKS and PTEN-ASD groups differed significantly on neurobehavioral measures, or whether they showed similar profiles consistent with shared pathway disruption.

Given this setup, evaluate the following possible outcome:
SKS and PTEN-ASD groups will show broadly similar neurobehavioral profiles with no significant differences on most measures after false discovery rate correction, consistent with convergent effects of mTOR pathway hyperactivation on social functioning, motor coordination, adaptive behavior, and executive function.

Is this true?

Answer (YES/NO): NO